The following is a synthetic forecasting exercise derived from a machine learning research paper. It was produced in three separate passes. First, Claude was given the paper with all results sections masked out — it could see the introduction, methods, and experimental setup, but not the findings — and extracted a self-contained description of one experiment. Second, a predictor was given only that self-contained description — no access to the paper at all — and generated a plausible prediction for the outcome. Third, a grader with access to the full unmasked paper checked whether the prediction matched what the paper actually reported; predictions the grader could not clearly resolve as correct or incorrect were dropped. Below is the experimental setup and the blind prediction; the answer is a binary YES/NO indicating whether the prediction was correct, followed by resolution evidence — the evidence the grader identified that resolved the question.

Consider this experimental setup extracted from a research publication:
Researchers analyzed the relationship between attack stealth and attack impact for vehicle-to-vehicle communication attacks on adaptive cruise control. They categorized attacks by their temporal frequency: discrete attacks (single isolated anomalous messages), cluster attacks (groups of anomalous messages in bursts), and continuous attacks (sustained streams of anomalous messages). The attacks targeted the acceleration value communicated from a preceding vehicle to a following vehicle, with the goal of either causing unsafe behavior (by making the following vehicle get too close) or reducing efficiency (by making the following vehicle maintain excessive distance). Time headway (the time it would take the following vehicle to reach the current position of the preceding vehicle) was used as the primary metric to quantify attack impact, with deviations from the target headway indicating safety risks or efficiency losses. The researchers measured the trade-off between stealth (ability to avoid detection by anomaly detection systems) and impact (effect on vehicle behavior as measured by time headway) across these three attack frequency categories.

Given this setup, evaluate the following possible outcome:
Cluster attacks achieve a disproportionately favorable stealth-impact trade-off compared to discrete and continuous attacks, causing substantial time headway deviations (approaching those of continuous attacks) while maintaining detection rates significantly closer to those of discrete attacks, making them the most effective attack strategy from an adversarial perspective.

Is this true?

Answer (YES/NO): NO